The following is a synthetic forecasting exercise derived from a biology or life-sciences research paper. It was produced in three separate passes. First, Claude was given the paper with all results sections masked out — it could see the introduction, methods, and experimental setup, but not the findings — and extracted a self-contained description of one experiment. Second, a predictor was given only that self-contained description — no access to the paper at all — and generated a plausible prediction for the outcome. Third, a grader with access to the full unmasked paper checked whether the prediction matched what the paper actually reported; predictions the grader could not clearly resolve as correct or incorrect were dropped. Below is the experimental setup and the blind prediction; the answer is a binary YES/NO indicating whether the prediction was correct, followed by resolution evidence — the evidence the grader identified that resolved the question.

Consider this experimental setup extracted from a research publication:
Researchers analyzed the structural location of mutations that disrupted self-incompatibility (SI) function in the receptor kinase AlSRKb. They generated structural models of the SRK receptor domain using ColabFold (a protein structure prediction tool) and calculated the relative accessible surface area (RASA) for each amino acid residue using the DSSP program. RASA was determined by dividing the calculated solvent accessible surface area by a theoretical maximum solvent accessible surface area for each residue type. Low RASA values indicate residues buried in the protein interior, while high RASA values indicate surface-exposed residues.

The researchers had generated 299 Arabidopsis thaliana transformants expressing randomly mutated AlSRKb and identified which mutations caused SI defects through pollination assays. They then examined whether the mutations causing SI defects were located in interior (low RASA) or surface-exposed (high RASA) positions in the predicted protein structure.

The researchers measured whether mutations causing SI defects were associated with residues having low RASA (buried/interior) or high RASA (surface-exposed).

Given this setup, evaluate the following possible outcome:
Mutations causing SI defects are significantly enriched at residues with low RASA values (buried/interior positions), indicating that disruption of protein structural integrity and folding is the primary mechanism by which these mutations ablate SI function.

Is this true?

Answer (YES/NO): YES